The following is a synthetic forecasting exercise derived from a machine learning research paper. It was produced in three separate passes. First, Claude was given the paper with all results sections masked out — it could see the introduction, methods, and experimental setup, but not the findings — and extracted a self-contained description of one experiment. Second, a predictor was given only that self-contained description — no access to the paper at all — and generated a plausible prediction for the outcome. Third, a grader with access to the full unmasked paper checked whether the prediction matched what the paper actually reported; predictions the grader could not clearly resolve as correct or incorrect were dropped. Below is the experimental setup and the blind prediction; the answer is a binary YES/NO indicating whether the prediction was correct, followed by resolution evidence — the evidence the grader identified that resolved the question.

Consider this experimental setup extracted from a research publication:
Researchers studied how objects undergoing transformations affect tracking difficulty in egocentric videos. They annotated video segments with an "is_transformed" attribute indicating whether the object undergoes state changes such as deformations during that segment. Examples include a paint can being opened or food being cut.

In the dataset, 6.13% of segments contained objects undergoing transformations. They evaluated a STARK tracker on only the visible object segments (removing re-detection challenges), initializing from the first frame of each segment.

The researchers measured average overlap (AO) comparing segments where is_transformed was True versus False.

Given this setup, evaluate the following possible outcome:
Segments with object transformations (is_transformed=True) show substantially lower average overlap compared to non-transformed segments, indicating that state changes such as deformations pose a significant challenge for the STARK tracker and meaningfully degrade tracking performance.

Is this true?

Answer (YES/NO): NO